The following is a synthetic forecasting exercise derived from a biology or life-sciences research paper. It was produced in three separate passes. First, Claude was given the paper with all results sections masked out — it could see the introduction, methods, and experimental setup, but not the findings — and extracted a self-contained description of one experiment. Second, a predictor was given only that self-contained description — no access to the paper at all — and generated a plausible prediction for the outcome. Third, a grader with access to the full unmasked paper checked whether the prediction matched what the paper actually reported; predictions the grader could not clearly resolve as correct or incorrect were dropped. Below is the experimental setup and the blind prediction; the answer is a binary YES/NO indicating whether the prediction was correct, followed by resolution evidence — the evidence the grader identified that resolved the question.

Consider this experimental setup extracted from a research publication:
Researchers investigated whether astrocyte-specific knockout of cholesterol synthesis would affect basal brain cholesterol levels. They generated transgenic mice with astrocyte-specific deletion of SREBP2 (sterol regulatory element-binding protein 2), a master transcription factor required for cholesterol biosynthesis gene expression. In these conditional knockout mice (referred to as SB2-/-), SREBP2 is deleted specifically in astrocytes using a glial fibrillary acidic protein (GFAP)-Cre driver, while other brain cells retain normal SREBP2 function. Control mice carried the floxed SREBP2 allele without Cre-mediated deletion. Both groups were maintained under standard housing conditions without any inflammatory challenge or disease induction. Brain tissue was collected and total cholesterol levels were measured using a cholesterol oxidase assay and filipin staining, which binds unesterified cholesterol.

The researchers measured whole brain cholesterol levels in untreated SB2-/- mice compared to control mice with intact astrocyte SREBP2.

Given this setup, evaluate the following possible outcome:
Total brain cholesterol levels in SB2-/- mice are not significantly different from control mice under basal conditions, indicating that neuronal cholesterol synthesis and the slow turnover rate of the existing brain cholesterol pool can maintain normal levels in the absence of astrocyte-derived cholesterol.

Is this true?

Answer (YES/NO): YES